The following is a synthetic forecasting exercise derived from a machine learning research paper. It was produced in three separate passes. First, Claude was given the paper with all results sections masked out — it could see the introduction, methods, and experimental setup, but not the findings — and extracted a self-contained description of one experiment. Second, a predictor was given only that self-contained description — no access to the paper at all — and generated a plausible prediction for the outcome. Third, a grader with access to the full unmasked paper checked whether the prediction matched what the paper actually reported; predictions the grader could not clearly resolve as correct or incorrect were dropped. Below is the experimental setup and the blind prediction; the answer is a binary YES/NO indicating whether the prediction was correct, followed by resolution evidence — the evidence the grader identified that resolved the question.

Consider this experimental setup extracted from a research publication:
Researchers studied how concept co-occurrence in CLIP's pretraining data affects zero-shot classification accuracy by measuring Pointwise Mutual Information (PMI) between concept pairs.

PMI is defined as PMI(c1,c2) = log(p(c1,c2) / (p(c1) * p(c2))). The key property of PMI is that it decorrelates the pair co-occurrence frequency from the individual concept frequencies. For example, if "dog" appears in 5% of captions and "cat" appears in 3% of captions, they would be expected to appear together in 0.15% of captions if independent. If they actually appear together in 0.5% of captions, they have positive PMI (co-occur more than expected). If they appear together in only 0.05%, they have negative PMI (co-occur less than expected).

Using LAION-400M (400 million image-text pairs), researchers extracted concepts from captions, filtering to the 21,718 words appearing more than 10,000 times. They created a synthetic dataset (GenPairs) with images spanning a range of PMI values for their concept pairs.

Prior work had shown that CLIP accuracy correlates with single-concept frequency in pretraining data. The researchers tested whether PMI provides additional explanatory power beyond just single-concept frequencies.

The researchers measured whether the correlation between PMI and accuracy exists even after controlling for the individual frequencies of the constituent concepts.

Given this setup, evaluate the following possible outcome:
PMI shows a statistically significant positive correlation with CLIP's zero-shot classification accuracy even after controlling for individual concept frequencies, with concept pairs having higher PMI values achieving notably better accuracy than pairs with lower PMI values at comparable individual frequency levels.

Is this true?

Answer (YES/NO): YES